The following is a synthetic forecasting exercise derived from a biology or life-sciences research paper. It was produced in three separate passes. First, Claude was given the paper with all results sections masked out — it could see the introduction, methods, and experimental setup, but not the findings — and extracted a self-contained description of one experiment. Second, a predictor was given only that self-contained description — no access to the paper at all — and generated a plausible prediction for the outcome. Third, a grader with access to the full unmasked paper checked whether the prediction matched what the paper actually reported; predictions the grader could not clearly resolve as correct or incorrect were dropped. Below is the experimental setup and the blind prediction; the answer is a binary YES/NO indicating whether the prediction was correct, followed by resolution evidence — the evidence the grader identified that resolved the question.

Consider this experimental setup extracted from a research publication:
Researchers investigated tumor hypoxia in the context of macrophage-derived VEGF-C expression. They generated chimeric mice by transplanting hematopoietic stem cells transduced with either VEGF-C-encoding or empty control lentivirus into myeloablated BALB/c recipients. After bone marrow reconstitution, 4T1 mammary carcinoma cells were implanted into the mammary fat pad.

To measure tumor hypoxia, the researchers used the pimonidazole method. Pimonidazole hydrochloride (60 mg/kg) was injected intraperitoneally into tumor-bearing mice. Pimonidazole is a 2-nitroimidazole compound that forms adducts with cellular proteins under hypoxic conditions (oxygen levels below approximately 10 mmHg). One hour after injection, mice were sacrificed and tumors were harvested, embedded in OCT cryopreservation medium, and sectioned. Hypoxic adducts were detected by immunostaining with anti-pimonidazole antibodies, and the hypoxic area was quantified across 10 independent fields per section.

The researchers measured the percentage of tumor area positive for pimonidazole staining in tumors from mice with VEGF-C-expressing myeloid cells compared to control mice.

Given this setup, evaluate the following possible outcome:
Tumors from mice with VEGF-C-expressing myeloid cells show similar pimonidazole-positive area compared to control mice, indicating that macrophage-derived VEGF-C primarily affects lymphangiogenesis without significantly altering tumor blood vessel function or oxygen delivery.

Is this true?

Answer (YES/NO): NO